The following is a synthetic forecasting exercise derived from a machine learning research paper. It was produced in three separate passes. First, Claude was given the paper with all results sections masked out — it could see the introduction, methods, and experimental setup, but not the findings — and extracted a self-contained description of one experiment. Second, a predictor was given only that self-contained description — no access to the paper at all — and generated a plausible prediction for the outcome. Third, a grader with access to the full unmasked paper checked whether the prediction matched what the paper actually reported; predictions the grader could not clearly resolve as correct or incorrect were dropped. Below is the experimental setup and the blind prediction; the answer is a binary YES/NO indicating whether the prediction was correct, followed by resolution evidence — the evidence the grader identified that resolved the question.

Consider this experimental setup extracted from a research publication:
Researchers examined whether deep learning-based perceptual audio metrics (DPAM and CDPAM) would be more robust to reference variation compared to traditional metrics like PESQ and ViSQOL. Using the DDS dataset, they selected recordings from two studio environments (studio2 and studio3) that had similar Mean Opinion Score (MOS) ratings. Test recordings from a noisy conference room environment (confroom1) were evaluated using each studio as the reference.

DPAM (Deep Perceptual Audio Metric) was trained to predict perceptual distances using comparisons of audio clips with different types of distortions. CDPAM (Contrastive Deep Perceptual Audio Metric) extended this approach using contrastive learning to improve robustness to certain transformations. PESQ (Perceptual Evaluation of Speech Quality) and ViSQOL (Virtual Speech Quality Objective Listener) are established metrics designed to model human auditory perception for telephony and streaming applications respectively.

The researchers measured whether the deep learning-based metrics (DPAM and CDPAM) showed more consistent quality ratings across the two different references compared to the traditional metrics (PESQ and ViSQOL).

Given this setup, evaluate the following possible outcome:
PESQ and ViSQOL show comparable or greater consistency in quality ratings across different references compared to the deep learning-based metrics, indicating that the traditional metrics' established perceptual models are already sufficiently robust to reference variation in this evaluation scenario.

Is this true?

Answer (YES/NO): NO